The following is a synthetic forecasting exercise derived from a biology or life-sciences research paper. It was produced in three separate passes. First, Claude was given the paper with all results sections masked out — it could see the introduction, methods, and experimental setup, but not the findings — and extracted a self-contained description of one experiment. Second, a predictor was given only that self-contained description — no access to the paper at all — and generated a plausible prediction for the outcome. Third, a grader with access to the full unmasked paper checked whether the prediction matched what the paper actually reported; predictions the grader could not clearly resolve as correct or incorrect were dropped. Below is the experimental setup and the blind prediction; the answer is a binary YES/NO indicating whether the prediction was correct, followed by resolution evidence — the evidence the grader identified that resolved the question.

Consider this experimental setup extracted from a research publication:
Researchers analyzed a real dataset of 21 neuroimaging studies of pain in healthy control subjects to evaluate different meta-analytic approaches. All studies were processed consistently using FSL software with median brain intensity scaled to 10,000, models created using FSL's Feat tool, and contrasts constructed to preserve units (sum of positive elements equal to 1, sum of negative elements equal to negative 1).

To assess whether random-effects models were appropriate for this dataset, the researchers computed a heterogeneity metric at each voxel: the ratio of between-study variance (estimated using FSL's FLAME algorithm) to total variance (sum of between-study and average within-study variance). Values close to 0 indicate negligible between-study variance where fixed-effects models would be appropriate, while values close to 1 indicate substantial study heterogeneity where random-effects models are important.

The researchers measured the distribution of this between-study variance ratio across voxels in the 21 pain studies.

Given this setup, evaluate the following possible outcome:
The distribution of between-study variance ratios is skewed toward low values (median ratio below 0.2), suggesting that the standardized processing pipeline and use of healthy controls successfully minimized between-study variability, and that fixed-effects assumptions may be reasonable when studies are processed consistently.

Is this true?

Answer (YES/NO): NO